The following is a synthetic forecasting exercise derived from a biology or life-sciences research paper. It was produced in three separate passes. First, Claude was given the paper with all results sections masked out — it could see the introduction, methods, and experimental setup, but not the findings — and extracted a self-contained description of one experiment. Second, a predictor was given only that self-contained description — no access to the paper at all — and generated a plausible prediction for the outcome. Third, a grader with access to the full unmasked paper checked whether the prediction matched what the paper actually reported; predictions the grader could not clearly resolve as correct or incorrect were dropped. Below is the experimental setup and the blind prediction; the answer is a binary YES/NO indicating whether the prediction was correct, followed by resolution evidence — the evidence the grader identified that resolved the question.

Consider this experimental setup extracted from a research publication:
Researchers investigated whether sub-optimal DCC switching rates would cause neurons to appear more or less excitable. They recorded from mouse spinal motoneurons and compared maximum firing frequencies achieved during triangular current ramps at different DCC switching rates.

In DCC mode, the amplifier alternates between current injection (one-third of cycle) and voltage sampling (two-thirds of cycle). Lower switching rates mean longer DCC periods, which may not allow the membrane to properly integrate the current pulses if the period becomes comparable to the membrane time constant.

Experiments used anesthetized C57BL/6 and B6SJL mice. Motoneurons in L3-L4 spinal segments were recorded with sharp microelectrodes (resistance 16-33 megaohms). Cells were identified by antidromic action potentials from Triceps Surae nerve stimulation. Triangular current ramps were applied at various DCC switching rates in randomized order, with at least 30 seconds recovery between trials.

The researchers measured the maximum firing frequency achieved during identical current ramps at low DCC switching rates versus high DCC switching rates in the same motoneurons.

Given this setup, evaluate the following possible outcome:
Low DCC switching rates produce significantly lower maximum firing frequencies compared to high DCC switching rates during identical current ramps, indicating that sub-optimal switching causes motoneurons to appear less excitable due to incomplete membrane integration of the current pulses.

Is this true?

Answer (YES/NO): NO